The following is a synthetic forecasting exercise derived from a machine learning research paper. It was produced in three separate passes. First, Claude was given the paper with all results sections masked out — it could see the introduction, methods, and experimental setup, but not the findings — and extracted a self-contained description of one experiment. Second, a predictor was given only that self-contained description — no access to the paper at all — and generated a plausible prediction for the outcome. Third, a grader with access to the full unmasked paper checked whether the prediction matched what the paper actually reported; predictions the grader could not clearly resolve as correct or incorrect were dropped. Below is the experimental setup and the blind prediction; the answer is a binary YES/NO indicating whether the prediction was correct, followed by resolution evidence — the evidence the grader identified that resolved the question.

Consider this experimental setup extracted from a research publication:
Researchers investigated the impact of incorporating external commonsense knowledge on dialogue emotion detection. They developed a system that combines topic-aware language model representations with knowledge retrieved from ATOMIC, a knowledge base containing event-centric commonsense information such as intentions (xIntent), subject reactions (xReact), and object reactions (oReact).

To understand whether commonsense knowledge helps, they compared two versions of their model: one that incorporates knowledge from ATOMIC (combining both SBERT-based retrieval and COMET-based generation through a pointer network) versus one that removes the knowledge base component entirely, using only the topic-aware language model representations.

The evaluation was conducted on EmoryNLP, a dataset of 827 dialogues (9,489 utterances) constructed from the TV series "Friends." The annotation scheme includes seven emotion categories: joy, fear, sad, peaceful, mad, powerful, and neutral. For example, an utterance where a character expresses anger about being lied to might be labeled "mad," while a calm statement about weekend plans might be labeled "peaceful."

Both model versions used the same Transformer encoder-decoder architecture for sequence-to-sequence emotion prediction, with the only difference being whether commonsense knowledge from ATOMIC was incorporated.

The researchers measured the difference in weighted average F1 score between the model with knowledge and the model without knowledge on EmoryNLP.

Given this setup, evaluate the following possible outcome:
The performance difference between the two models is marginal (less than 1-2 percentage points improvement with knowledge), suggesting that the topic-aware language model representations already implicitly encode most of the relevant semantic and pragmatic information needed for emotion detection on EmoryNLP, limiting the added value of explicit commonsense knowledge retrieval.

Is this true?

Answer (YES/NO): NO